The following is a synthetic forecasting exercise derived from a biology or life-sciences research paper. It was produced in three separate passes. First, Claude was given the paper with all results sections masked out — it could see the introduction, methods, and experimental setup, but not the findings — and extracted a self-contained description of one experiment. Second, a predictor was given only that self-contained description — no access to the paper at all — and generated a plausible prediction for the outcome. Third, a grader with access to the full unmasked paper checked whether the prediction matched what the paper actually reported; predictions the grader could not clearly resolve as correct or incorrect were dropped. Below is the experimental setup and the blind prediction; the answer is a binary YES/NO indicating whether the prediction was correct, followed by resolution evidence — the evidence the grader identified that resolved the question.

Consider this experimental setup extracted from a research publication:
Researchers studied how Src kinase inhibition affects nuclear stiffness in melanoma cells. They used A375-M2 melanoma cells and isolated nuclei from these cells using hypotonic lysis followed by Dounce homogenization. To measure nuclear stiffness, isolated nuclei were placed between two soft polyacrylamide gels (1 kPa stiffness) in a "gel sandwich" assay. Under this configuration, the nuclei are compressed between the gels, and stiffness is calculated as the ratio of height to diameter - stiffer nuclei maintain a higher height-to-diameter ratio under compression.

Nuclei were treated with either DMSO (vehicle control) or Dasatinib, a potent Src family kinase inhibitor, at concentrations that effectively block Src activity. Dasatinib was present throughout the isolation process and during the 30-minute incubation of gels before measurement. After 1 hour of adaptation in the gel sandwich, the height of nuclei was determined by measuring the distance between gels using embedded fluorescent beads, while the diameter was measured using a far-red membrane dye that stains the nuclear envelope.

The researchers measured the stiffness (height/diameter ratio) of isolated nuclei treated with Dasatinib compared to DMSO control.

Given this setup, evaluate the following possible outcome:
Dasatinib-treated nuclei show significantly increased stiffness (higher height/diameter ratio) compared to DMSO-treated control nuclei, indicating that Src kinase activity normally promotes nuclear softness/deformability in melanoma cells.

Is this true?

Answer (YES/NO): NO